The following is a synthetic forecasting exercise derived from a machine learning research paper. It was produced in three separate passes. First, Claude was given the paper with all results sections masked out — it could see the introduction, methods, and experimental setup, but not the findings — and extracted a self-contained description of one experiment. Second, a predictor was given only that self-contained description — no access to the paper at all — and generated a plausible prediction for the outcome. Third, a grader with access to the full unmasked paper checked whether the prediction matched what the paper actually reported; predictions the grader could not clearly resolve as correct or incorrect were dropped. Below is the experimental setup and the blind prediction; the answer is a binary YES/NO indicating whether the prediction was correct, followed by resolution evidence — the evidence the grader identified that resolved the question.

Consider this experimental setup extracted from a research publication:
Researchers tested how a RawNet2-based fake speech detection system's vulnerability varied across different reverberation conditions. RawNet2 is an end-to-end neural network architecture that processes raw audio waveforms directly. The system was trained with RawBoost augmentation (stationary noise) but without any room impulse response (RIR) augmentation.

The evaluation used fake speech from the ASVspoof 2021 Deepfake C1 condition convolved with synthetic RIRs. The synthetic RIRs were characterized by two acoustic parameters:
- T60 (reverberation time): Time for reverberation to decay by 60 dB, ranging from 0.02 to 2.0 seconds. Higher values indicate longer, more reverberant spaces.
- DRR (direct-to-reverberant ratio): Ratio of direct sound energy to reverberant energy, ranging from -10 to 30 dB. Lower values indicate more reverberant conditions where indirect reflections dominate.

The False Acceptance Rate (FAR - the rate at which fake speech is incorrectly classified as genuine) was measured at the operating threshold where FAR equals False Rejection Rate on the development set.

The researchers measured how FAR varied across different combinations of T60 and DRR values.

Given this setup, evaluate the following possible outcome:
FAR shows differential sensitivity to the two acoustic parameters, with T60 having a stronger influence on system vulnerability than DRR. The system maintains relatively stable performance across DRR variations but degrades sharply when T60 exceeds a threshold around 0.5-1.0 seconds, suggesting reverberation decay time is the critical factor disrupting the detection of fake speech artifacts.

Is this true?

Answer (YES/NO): NO